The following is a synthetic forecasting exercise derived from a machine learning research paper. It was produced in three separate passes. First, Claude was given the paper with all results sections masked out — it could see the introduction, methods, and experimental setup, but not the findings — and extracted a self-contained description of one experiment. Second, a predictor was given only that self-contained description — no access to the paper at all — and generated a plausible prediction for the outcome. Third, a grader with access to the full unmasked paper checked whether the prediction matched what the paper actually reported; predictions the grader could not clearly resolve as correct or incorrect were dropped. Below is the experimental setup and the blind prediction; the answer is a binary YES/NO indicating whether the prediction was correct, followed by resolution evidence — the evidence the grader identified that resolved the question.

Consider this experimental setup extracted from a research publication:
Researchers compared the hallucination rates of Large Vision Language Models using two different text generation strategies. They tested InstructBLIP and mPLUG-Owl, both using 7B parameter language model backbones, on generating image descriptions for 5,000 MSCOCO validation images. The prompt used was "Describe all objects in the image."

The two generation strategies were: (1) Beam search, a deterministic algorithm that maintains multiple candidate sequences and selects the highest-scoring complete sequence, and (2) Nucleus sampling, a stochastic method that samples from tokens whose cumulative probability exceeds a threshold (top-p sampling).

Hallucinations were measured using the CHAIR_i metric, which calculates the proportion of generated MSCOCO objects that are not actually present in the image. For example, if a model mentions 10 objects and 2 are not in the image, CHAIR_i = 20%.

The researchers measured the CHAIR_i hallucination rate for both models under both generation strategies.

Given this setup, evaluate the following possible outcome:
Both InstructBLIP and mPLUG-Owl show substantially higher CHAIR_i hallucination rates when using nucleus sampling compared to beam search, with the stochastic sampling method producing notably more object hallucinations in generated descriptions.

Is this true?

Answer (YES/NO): YES